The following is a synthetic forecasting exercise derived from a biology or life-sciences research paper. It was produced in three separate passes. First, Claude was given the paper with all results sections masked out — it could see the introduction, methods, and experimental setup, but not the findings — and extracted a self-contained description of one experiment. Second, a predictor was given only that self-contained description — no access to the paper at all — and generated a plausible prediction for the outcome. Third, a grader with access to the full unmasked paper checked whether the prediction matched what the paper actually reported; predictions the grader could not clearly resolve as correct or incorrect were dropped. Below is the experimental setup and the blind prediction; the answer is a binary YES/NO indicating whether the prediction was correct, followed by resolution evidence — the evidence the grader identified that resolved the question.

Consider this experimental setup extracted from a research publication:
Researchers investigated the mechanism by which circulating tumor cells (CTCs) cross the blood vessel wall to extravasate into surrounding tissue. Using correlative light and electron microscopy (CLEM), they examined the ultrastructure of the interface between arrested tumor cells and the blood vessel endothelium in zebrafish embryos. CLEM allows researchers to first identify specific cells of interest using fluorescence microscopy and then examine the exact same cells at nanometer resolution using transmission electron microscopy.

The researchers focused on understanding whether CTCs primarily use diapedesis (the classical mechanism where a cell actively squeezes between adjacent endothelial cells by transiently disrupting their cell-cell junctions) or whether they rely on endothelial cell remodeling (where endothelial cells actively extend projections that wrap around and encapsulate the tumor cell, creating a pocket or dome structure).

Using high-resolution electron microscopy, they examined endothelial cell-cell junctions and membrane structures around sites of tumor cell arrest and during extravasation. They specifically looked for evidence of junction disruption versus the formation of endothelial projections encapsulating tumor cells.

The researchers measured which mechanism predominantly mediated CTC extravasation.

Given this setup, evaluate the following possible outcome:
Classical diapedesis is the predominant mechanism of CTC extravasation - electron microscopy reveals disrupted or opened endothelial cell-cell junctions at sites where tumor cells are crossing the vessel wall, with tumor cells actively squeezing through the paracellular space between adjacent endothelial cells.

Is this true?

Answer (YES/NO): NO